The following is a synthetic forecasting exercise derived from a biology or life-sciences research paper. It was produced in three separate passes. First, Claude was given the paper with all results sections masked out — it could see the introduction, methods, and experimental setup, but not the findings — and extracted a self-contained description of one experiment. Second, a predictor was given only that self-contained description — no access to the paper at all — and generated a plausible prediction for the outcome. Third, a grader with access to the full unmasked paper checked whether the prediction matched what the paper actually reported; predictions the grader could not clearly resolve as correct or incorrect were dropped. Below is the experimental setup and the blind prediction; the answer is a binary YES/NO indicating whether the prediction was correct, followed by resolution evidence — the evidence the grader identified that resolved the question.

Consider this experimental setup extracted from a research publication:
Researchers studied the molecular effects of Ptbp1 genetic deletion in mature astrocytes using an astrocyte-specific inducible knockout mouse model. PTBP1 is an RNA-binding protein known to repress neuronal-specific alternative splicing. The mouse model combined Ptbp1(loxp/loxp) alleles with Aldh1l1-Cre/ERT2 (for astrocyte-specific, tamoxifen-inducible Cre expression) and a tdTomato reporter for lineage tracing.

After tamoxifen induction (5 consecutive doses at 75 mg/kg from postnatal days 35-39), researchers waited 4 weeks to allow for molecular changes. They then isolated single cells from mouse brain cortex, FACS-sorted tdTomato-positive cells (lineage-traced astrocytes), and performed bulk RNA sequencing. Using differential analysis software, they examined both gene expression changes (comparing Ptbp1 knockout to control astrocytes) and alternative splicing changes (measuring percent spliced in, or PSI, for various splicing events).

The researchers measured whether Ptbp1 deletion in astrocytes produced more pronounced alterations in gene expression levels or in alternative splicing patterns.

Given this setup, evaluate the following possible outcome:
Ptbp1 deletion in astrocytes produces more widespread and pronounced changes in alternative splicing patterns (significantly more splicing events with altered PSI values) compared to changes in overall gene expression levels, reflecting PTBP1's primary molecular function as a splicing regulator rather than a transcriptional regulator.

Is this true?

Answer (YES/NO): YES